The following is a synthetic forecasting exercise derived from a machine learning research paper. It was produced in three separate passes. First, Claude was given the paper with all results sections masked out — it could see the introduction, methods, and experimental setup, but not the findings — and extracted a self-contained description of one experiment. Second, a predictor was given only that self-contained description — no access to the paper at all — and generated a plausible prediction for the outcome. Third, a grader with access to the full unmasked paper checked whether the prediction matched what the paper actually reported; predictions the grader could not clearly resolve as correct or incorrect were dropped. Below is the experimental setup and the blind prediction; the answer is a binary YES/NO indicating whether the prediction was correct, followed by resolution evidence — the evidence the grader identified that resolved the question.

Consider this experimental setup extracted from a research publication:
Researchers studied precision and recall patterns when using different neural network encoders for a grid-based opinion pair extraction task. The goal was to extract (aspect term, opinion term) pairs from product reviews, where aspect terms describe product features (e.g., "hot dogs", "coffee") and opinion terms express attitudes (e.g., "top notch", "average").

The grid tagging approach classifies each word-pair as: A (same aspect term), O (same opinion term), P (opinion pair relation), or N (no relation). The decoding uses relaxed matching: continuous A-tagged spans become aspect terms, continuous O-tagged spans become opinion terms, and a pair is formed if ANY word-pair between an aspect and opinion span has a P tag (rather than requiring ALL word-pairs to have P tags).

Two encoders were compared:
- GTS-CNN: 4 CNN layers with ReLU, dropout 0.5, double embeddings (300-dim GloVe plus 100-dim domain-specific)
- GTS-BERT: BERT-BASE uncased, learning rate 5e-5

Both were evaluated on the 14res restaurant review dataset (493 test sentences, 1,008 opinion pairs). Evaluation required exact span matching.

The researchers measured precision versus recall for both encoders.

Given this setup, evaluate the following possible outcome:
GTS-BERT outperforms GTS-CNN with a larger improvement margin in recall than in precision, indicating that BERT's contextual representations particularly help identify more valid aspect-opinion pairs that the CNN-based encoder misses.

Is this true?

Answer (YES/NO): YES